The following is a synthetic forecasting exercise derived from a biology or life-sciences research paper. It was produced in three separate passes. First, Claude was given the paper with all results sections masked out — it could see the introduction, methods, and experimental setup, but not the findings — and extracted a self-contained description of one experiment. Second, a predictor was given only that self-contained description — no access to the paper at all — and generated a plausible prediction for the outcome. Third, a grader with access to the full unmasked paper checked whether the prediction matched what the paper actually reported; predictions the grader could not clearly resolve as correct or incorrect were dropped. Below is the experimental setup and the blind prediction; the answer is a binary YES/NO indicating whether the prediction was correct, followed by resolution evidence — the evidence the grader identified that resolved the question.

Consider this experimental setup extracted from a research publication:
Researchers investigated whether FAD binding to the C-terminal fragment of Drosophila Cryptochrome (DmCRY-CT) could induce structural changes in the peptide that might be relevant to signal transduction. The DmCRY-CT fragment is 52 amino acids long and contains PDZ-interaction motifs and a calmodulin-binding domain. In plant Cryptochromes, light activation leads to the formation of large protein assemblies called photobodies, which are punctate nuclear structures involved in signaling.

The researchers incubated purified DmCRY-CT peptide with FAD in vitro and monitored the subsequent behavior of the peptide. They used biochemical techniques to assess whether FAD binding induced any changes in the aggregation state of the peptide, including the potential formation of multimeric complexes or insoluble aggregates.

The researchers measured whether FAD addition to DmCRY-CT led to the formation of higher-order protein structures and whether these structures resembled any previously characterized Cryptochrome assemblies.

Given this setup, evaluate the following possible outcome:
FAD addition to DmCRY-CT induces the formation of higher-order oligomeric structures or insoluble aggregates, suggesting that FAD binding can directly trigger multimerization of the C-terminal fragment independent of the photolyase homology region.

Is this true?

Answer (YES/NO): YES